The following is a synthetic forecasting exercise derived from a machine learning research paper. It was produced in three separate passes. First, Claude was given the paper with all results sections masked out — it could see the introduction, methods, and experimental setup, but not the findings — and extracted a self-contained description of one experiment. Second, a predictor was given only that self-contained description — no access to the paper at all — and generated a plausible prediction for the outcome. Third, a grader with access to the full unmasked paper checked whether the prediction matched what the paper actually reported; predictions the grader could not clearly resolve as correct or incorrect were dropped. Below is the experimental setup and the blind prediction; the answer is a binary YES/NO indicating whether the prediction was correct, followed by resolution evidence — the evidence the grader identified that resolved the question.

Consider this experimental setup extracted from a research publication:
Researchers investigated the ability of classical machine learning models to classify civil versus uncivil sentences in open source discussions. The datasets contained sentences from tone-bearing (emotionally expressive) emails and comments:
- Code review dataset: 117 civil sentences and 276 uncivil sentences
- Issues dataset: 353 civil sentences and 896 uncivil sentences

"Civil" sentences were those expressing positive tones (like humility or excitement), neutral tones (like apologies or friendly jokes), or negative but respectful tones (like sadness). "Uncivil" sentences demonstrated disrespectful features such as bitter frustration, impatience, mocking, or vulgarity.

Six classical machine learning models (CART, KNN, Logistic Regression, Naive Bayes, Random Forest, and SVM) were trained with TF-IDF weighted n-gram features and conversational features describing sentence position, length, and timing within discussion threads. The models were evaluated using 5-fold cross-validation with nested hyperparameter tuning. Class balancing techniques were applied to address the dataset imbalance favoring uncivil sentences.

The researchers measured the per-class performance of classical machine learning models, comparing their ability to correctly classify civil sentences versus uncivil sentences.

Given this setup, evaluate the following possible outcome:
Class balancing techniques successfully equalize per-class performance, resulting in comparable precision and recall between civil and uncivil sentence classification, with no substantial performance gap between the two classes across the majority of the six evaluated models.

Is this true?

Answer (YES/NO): NO